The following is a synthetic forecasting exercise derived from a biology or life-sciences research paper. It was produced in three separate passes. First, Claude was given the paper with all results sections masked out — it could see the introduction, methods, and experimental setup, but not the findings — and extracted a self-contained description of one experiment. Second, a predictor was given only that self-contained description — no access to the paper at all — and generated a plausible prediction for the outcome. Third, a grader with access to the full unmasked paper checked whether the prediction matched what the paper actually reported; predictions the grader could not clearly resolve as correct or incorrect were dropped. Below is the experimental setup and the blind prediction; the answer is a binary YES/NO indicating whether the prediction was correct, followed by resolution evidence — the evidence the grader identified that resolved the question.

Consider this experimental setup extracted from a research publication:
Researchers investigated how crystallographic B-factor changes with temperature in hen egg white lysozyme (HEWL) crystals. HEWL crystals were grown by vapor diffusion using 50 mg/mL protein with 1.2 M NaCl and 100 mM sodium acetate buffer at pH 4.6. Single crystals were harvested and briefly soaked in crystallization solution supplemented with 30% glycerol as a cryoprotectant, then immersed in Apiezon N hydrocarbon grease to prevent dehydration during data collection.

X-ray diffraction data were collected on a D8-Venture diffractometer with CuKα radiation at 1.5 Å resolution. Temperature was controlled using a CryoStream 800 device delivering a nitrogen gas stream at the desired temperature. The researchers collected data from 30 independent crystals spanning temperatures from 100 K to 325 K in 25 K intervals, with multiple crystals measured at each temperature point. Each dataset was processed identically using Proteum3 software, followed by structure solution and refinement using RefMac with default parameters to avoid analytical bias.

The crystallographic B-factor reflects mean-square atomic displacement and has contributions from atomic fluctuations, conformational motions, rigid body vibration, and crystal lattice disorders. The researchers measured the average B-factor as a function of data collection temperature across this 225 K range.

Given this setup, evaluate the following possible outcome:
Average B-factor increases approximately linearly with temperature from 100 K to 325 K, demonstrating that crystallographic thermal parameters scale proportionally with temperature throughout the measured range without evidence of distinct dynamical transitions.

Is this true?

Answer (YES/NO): NO